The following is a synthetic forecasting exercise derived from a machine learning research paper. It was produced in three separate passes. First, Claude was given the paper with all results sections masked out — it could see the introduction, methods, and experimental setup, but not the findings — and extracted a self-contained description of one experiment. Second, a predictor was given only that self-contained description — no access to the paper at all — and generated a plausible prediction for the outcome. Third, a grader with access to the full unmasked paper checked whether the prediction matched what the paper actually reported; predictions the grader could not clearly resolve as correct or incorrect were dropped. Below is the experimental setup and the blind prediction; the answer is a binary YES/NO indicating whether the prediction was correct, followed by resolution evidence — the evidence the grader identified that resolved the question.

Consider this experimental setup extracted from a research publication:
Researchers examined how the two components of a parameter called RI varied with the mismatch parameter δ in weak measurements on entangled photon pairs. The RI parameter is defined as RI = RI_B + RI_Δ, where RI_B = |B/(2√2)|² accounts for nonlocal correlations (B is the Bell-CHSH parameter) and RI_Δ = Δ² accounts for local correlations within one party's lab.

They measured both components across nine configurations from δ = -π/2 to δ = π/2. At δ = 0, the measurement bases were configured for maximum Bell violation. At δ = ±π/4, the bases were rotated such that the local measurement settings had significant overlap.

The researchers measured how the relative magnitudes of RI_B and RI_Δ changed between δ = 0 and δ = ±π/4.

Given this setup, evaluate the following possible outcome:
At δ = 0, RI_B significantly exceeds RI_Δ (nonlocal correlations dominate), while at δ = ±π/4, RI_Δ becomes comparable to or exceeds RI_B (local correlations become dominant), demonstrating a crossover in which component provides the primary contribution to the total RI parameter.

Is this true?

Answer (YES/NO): NO